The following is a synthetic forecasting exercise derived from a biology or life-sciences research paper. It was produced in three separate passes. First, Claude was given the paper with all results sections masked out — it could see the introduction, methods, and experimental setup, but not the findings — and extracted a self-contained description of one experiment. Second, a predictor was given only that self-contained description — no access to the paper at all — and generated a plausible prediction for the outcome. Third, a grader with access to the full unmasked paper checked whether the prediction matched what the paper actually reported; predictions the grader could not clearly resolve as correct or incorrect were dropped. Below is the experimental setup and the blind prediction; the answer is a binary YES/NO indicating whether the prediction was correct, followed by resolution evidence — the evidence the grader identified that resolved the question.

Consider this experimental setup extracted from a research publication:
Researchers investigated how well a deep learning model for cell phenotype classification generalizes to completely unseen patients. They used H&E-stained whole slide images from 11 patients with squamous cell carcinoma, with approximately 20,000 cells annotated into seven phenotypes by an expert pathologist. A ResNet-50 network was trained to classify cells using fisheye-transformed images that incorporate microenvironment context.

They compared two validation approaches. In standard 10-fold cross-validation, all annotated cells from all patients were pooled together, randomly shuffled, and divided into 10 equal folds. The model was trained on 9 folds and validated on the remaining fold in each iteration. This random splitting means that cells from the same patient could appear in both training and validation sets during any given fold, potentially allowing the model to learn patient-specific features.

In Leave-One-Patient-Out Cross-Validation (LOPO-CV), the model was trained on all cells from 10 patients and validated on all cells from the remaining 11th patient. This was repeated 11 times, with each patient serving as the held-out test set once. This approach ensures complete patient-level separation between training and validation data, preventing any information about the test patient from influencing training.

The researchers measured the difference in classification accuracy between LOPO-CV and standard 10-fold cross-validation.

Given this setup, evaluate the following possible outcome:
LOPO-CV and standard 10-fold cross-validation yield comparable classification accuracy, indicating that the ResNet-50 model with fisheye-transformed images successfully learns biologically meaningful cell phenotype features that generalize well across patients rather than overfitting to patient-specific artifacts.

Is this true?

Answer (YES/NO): NO